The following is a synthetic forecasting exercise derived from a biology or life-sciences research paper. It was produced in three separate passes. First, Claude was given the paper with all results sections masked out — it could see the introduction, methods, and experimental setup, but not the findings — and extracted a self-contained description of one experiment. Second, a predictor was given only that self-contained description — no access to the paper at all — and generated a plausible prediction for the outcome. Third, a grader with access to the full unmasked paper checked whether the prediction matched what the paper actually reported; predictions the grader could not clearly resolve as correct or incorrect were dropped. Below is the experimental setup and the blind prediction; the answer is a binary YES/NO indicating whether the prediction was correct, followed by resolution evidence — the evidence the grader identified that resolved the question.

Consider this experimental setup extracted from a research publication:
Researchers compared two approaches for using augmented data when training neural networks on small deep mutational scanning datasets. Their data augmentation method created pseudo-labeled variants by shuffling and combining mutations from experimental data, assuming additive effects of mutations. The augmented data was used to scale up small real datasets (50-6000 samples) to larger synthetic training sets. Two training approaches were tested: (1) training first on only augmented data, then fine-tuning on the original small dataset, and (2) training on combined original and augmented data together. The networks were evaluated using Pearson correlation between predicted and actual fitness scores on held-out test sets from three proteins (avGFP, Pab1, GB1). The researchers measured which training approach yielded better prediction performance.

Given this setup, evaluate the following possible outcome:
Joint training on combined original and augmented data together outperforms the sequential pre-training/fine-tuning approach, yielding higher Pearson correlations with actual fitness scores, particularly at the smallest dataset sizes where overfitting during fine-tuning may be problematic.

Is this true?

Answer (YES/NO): NO